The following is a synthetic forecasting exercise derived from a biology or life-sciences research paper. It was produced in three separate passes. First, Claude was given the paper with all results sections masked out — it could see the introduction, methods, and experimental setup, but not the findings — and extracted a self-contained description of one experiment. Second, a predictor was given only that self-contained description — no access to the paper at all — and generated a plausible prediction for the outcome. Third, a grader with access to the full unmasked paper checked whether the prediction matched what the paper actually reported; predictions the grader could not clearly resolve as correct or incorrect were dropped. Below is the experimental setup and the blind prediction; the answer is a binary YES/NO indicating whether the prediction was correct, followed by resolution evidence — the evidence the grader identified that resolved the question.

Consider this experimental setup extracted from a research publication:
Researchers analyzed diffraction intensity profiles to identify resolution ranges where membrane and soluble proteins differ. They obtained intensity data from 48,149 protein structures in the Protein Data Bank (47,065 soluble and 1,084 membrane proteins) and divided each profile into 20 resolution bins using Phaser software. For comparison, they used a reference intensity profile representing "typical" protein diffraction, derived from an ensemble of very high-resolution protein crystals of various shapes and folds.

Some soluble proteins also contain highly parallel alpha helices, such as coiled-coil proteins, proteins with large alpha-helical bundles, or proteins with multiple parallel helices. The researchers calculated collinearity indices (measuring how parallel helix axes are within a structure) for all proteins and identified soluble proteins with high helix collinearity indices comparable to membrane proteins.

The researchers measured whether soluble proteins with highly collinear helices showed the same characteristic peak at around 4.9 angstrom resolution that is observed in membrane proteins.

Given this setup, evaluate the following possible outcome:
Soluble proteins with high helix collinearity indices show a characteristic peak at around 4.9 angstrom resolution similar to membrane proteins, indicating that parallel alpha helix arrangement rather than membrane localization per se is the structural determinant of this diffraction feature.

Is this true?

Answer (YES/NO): NO